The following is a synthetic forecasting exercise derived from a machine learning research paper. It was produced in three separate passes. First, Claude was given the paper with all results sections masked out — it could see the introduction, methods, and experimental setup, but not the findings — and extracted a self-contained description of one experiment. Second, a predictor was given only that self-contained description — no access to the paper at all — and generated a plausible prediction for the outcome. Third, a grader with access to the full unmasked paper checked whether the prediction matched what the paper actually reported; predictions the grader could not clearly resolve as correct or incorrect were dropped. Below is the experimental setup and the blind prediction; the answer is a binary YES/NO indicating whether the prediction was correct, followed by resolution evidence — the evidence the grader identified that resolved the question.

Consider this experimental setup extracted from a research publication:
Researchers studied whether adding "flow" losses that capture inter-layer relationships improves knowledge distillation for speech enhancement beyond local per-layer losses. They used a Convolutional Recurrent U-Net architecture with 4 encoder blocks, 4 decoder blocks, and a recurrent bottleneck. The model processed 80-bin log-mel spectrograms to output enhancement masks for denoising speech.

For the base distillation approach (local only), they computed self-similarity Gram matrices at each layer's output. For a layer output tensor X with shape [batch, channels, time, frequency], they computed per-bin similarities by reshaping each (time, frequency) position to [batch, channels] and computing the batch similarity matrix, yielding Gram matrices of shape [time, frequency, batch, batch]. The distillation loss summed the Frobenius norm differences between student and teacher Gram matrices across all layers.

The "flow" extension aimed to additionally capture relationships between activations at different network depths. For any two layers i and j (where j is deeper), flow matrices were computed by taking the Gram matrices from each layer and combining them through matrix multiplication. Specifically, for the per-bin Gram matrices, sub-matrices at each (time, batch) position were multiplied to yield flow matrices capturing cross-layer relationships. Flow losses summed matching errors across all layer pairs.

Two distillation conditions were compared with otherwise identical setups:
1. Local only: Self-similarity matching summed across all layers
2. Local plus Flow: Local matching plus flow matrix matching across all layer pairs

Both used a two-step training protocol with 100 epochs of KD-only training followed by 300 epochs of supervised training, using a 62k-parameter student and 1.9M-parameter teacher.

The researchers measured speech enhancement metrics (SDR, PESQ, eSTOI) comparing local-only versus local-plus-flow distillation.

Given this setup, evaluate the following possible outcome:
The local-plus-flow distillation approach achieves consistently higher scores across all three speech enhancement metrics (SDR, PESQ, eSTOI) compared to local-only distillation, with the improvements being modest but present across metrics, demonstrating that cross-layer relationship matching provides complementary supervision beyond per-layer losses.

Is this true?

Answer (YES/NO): NO